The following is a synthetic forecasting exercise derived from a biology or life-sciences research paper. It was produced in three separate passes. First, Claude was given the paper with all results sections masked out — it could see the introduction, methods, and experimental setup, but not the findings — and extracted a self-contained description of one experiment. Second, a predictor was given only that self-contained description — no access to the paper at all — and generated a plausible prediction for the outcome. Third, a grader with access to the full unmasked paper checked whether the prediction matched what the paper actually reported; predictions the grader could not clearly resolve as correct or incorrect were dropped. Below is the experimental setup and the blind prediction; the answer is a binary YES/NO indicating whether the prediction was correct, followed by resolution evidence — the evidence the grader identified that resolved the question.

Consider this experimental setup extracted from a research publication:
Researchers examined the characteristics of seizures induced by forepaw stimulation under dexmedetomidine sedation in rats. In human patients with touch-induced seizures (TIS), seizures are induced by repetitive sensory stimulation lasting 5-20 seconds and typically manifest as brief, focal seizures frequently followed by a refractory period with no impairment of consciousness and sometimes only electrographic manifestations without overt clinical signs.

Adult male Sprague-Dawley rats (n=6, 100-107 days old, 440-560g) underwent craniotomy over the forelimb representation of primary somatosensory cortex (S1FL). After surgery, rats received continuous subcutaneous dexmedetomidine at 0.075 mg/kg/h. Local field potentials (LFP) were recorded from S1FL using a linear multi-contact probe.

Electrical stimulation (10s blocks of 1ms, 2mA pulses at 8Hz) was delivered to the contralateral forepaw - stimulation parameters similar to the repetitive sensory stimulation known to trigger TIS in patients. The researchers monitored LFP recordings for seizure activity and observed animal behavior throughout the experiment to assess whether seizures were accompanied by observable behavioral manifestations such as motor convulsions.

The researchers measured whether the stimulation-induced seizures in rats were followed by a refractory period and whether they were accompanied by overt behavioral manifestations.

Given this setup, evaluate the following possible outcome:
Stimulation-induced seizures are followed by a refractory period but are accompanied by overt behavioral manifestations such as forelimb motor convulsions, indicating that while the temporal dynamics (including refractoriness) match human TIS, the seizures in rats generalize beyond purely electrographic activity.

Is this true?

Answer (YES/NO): NO